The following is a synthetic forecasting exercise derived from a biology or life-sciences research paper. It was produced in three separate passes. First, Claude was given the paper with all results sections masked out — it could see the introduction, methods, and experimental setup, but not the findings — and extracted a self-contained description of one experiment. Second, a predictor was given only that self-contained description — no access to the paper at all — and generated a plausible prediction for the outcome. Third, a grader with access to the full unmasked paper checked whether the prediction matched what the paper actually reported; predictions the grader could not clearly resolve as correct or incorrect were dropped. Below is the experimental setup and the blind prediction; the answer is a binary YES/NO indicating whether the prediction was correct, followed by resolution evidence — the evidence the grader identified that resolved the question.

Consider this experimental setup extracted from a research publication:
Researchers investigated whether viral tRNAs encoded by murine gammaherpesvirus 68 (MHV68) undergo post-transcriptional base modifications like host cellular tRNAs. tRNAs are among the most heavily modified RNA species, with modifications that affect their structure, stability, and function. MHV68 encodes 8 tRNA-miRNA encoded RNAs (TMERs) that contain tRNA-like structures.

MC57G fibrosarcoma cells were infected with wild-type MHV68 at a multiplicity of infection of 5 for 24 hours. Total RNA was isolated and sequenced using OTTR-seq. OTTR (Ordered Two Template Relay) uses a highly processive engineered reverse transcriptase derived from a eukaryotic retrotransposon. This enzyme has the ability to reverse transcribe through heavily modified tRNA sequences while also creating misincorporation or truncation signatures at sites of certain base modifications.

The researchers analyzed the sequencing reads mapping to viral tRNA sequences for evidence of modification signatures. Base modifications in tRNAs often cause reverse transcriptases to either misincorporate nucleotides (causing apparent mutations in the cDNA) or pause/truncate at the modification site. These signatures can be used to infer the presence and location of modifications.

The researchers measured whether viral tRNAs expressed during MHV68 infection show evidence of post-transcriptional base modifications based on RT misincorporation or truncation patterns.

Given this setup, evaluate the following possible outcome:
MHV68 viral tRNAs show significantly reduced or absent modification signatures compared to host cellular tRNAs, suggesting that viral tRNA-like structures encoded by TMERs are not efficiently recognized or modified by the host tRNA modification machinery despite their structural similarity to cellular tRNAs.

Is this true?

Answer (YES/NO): NO